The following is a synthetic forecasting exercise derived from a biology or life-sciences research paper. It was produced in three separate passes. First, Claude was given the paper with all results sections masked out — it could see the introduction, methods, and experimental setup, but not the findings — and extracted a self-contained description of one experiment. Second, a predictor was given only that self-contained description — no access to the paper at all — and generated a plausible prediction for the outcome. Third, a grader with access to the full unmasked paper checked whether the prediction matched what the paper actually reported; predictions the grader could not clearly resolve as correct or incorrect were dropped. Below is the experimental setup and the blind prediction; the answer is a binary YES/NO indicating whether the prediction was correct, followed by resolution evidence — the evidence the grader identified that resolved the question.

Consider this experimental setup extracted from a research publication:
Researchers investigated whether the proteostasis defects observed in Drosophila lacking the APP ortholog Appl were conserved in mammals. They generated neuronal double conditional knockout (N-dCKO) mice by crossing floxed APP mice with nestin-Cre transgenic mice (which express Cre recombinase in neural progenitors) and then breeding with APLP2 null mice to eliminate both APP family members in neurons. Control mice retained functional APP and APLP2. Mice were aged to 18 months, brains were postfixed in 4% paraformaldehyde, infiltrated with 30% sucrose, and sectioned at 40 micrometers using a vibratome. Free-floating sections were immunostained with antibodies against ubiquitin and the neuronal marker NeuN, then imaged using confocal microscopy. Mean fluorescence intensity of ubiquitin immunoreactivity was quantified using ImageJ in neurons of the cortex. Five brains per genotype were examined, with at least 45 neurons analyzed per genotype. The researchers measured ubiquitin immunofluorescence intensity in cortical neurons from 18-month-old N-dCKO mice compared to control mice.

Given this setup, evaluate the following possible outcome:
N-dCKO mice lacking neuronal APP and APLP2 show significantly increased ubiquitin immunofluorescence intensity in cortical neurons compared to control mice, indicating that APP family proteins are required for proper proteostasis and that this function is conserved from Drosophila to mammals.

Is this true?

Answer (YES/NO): YES